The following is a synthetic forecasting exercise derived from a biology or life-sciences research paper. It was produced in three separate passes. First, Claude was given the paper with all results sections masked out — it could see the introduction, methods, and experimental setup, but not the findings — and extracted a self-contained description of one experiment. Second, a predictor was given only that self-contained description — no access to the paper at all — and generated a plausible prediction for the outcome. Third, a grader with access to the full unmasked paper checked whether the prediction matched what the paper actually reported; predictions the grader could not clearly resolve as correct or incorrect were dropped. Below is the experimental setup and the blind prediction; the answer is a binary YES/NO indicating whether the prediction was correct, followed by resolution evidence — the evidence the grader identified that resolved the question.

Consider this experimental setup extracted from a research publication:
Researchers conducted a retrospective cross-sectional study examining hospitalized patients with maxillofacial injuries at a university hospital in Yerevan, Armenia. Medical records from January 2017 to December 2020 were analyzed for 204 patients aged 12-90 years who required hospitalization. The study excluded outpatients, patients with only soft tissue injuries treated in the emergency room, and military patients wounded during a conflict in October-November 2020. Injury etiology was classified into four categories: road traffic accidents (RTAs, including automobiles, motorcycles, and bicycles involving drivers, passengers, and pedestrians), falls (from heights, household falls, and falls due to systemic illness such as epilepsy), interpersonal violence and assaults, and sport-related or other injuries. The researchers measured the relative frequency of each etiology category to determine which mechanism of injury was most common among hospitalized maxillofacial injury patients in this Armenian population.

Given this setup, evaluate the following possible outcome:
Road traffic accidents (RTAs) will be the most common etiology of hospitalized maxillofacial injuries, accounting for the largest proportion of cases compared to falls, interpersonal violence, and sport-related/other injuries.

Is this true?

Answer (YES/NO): NO